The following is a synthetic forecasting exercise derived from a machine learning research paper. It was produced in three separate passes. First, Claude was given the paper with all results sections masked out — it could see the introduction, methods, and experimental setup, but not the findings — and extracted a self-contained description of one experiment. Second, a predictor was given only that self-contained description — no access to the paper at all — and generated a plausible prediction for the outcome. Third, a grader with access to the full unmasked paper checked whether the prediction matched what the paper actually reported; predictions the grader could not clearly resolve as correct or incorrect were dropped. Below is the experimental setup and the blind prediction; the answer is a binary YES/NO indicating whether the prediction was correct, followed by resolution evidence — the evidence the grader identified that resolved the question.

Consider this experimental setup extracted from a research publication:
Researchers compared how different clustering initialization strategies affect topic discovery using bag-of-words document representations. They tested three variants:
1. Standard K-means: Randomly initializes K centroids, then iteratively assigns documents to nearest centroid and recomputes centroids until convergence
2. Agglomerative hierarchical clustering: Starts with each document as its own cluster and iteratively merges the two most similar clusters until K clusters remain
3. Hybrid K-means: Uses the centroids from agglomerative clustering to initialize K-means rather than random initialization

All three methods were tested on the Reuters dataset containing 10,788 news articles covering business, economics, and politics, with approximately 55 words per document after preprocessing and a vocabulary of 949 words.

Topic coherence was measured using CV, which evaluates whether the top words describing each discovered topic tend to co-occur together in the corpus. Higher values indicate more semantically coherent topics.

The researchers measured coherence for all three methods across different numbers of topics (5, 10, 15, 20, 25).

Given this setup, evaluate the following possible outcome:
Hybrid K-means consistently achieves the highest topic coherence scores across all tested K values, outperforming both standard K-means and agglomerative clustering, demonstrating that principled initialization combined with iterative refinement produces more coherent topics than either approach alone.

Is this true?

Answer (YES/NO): NO